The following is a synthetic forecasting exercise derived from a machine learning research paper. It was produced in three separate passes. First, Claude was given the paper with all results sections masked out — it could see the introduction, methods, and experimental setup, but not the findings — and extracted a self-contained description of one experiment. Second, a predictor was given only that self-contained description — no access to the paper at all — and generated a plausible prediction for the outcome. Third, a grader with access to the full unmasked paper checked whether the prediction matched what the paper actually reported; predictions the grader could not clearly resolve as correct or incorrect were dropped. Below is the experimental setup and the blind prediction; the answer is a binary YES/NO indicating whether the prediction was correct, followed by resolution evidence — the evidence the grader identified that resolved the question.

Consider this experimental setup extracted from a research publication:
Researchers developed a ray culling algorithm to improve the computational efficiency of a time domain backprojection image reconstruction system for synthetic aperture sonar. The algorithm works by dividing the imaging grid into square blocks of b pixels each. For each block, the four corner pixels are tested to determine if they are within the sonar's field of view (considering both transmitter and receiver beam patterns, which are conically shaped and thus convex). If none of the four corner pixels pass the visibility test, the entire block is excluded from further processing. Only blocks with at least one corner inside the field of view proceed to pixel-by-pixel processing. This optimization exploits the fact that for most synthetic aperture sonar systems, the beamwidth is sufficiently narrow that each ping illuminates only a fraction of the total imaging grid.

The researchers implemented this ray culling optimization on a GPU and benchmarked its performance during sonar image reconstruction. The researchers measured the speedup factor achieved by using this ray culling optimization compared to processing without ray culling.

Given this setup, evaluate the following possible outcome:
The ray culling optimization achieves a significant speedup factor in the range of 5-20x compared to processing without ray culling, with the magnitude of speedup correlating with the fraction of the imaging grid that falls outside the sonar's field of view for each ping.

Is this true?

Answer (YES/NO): NO